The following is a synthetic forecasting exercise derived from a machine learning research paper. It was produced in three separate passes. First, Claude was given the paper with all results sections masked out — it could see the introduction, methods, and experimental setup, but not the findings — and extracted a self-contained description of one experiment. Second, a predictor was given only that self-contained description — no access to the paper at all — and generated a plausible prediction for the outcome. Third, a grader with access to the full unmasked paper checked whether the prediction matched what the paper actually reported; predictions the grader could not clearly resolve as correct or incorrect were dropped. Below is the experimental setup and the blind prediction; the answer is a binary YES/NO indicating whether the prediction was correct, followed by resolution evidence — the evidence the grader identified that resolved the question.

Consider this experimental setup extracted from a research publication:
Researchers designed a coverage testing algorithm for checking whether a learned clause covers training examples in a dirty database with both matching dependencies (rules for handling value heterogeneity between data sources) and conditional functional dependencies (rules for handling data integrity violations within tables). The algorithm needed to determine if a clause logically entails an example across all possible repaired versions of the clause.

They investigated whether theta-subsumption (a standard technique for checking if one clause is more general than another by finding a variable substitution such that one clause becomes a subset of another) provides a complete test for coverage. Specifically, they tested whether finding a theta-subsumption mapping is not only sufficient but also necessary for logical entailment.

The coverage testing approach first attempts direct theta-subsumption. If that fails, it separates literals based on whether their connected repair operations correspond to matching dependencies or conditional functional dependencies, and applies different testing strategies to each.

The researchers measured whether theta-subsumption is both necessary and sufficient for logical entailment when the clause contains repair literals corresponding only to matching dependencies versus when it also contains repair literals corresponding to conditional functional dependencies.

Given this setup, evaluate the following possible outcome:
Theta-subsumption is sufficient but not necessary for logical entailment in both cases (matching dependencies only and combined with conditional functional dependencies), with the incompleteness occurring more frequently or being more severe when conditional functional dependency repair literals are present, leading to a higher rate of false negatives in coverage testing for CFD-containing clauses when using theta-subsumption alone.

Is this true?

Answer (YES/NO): NO